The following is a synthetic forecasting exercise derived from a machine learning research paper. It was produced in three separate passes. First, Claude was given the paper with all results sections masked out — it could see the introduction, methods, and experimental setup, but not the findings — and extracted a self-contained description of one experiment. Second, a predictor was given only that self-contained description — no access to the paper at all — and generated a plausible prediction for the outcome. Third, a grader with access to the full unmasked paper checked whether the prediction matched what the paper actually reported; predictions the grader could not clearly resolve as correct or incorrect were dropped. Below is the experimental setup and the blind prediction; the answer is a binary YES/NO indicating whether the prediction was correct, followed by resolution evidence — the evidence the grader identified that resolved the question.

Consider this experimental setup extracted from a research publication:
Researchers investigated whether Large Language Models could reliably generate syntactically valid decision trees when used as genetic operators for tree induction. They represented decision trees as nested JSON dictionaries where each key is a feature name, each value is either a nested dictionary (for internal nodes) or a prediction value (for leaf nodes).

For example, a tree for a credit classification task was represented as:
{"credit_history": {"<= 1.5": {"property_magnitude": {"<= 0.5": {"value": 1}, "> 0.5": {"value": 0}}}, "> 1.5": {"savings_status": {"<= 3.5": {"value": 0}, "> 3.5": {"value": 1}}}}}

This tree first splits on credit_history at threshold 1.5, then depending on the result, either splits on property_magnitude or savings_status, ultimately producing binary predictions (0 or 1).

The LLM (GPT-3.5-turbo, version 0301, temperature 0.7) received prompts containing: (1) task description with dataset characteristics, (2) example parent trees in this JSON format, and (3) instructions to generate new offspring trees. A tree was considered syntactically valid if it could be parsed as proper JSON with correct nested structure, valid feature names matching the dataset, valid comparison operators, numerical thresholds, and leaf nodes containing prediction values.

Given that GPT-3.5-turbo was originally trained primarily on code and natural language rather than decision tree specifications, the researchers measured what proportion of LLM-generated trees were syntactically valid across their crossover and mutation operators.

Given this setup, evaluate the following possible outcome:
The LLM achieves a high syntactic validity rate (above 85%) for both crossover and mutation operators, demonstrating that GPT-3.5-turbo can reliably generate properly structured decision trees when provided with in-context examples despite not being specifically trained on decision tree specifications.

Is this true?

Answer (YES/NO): YES